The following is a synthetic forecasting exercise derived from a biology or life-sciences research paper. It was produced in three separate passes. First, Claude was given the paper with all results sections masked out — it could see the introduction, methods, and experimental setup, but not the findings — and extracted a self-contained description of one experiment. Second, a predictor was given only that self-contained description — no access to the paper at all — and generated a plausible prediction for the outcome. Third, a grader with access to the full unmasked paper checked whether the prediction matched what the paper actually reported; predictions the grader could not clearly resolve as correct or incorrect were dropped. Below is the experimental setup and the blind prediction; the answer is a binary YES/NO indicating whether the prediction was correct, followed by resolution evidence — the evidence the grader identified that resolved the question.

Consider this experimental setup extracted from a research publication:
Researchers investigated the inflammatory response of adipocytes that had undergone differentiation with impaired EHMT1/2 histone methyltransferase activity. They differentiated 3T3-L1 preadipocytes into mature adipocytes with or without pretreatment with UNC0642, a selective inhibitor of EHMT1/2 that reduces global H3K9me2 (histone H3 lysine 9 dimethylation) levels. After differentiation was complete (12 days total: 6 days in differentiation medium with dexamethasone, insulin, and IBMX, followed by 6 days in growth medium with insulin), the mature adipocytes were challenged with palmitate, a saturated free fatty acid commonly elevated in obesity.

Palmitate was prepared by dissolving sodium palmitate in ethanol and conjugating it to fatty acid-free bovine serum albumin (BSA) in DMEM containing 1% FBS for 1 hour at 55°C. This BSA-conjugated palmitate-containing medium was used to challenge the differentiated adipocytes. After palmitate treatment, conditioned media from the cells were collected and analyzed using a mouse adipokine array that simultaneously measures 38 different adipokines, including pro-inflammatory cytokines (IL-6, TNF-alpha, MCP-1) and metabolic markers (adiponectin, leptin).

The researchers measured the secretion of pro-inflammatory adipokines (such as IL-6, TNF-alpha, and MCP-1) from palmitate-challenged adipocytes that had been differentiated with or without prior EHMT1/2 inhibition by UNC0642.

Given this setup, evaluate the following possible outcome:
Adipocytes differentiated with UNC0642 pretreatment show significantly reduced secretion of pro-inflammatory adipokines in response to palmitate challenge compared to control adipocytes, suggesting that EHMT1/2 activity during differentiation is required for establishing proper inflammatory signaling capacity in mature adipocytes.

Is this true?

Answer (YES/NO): NO